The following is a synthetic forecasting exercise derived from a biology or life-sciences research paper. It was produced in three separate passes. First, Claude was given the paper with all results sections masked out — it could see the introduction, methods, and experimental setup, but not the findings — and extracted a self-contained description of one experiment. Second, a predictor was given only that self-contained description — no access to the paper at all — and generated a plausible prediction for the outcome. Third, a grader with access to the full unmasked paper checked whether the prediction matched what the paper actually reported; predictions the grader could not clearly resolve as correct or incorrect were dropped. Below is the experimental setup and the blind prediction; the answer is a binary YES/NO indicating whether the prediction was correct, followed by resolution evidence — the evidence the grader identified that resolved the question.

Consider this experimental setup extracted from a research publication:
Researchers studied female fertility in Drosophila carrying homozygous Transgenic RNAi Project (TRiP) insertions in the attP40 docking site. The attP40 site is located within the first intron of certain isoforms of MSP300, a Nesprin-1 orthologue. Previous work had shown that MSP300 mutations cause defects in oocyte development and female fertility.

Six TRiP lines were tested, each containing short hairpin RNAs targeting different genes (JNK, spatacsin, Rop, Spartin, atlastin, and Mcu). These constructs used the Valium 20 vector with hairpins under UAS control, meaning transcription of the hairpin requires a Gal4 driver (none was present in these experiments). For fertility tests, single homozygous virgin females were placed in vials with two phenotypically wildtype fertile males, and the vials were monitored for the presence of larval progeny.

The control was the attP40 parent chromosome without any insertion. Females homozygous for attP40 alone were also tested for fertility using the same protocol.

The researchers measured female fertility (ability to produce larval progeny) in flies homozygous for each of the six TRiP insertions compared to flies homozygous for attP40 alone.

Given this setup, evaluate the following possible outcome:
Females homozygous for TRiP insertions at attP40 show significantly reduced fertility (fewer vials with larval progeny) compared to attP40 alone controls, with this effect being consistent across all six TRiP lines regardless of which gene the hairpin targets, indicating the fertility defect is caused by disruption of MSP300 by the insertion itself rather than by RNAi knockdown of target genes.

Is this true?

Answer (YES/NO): NO